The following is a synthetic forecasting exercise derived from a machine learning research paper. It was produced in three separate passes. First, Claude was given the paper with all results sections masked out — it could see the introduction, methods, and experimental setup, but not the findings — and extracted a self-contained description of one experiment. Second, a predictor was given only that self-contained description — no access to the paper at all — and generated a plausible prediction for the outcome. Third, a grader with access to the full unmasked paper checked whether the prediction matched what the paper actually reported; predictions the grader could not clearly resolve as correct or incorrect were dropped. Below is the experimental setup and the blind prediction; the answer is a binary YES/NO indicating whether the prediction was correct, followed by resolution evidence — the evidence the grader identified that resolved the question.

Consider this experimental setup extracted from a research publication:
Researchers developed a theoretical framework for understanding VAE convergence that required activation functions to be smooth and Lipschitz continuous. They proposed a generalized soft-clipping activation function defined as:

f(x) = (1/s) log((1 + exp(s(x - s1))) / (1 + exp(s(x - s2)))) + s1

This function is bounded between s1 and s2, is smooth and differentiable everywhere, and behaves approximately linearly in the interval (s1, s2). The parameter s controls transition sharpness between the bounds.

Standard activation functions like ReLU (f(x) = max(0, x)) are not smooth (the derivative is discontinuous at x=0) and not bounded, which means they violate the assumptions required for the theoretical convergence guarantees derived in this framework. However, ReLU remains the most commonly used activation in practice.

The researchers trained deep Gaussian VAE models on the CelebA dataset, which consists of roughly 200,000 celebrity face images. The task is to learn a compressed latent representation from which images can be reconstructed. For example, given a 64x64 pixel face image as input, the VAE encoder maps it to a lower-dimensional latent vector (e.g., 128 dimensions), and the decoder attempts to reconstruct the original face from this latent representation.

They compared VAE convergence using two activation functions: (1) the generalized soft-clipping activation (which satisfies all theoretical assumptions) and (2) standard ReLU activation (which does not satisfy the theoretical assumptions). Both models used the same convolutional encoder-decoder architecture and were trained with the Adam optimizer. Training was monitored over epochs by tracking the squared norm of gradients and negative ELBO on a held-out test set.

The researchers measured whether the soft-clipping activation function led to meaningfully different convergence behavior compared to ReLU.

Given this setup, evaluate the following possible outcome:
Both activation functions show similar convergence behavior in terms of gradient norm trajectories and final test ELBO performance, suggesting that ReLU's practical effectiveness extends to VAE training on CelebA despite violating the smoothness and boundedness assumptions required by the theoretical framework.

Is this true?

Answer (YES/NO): NO